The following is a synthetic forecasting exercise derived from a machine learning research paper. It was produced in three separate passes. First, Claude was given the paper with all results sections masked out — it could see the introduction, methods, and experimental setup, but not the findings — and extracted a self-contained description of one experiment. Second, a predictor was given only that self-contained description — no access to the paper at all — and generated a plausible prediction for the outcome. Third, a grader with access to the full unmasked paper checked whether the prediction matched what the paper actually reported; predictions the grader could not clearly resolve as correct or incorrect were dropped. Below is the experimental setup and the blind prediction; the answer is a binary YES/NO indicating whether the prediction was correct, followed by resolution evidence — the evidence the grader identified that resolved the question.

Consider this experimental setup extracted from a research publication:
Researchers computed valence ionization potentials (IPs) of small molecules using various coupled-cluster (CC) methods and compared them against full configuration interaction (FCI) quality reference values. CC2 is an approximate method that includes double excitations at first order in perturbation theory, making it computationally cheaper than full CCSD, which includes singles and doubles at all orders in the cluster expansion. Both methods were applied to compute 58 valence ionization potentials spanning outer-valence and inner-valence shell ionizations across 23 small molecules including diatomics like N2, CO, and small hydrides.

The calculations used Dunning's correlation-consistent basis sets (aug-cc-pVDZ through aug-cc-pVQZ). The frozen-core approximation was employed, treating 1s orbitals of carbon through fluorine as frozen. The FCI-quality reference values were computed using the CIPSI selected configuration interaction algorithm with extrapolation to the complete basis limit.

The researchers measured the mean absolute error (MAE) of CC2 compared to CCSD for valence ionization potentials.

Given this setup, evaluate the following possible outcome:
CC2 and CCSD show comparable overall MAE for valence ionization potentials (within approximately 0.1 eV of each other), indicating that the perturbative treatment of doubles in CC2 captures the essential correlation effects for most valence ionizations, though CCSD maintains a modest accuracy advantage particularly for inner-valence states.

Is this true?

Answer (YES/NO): NO